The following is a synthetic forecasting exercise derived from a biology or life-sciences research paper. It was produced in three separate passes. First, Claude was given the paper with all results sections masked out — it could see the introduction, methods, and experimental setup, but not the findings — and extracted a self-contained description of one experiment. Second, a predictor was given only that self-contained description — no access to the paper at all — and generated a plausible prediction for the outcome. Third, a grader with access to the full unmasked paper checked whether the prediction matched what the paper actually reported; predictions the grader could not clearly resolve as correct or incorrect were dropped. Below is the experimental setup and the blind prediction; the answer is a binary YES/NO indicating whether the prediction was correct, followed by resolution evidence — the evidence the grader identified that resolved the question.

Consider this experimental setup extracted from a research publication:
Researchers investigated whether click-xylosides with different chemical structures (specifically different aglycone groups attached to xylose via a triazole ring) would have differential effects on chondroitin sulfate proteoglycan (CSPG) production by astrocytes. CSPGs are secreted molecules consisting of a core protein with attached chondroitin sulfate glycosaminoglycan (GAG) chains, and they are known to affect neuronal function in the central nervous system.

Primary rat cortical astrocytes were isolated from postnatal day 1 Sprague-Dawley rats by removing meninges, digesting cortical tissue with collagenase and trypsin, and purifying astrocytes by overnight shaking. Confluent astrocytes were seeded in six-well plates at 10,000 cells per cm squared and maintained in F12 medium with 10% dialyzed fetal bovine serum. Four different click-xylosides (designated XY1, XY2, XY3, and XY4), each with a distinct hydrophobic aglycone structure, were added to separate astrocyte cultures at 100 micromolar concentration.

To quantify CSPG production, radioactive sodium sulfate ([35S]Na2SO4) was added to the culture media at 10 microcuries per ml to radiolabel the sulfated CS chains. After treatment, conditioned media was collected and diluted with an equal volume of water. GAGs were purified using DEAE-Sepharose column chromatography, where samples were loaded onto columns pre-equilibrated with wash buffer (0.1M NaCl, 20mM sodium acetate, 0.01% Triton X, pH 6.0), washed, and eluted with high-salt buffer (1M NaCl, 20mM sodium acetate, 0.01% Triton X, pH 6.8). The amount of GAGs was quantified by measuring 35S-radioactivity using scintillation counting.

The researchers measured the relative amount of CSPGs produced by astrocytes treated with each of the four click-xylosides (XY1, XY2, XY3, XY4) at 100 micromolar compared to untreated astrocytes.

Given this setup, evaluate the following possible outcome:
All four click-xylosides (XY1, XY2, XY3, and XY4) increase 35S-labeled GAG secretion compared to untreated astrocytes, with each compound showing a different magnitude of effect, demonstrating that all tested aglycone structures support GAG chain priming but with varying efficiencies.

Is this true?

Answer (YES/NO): NO